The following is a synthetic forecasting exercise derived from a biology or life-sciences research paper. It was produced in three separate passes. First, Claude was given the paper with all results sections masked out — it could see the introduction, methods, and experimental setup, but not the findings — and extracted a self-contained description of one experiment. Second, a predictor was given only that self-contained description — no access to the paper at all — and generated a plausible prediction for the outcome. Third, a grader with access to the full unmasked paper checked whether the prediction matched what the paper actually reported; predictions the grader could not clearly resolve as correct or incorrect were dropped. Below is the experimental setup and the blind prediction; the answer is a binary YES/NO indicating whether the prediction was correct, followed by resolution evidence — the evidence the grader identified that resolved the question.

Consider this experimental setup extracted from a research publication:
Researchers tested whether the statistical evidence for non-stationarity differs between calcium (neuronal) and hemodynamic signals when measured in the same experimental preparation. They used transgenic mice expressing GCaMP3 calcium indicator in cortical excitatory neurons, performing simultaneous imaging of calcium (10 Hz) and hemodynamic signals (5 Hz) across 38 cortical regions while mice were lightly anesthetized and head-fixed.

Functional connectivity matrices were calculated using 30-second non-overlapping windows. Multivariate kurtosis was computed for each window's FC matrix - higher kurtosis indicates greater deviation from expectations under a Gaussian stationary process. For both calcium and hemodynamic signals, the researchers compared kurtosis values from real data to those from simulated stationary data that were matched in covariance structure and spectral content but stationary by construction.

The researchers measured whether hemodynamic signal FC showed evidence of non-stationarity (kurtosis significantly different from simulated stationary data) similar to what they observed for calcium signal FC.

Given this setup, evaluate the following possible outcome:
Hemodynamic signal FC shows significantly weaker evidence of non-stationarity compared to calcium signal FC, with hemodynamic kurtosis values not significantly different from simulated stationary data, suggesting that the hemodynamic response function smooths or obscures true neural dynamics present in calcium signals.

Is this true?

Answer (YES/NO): NO